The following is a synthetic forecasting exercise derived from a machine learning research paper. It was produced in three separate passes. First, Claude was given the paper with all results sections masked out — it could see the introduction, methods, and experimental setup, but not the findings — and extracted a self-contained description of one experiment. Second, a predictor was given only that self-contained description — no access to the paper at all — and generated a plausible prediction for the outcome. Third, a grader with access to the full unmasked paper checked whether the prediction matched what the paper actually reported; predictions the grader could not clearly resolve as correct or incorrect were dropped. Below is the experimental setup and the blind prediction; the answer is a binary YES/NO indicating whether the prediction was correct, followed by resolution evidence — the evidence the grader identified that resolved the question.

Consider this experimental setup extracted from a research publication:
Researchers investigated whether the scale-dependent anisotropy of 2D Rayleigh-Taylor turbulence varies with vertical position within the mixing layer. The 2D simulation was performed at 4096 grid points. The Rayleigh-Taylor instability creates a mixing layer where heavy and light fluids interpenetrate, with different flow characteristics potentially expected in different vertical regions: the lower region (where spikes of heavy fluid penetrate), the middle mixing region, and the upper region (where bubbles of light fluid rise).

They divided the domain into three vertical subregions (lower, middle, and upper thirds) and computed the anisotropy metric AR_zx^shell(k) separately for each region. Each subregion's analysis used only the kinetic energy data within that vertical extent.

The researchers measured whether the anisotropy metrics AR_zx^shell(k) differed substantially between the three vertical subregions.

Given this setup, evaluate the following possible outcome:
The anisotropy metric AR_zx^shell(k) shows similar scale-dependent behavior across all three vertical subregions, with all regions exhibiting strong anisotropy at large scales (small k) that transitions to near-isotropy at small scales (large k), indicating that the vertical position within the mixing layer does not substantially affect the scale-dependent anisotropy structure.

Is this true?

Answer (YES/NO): NO